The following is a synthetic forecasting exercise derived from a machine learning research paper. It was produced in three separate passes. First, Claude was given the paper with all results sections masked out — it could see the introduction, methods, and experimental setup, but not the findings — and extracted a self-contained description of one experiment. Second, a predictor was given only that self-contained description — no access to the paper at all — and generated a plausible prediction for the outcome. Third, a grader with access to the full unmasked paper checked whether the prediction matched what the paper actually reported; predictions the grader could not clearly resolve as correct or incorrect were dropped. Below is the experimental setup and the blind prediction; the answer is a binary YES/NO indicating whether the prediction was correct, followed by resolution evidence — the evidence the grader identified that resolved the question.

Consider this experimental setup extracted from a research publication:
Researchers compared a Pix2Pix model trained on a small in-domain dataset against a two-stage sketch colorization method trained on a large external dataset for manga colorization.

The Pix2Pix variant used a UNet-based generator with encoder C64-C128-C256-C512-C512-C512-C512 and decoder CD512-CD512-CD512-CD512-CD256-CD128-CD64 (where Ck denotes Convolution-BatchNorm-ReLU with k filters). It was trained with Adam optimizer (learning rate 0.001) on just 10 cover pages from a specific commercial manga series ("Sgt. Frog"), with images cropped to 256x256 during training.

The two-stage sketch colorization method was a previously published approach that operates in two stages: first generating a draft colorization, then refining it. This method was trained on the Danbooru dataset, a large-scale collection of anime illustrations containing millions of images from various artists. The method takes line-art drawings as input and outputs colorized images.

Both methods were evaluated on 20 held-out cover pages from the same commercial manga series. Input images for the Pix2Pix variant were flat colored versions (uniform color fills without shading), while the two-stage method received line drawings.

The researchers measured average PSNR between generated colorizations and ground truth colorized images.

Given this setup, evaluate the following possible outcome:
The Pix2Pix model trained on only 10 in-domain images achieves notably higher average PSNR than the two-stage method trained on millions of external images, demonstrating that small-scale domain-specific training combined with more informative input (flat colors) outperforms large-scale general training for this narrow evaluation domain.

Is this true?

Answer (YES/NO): NO